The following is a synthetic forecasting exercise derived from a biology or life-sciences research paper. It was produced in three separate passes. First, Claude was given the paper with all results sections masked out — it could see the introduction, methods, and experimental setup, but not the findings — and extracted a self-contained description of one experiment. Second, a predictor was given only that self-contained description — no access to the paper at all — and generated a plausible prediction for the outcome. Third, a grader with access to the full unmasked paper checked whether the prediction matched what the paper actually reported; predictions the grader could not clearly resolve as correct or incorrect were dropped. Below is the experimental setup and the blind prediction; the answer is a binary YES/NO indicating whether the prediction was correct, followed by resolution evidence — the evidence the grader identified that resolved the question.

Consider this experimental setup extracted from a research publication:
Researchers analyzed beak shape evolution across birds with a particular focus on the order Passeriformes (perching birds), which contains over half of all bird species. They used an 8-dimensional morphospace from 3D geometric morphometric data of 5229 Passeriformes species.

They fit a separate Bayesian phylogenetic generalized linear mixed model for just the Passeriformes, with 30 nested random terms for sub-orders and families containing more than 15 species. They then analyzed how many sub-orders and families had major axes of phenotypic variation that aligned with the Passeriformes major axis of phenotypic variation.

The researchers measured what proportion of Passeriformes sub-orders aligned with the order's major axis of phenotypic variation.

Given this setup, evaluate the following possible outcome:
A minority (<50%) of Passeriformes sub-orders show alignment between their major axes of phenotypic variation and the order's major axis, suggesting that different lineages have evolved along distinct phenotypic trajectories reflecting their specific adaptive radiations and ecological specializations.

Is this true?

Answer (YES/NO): NO